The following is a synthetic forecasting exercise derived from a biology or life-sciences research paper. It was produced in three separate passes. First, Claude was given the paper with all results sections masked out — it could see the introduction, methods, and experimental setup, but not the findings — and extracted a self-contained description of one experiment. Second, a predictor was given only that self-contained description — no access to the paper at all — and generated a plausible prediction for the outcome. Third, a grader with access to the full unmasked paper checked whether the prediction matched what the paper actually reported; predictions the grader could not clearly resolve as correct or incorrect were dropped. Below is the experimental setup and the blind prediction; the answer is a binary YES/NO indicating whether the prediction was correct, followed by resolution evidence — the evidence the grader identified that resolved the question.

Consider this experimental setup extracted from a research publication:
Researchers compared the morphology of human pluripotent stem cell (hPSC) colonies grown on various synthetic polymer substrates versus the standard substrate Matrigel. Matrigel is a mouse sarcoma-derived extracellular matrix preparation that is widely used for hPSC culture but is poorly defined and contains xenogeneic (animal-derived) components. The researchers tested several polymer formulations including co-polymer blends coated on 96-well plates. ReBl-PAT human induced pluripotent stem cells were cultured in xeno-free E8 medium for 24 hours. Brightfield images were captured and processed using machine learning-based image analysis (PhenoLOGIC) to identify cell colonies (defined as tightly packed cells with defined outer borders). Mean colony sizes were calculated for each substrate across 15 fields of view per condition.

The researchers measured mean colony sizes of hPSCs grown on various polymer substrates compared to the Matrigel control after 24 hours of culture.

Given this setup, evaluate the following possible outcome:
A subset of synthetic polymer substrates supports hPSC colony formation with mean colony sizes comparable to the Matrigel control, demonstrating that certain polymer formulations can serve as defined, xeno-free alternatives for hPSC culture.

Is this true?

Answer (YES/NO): NO